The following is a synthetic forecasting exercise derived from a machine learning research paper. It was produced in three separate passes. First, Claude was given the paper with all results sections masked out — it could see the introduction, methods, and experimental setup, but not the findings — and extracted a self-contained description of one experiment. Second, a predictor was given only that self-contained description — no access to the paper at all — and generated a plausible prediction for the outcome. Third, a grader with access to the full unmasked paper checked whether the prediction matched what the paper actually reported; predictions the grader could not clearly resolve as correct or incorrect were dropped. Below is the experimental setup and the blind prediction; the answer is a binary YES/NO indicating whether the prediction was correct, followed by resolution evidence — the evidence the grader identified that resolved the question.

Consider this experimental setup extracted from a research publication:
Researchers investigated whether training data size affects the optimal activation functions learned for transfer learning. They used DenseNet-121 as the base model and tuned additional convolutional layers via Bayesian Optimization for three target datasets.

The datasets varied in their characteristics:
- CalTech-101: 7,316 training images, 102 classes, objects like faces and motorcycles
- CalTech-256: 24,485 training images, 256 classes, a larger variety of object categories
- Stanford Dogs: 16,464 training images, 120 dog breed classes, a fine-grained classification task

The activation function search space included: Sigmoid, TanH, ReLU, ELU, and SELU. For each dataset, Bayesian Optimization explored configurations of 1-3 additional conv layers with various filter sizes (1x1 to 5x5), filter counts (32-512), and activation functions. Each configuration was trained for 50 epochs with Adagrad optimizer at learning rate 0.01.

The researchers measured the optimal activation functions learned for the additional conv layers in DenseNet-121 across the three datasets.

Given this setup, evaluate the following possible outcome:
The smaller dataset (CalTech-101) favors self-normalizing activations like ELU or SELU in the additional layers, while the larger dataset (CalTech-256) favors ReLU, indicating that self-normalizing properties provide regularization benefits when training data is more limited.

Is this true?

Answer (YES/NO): NO